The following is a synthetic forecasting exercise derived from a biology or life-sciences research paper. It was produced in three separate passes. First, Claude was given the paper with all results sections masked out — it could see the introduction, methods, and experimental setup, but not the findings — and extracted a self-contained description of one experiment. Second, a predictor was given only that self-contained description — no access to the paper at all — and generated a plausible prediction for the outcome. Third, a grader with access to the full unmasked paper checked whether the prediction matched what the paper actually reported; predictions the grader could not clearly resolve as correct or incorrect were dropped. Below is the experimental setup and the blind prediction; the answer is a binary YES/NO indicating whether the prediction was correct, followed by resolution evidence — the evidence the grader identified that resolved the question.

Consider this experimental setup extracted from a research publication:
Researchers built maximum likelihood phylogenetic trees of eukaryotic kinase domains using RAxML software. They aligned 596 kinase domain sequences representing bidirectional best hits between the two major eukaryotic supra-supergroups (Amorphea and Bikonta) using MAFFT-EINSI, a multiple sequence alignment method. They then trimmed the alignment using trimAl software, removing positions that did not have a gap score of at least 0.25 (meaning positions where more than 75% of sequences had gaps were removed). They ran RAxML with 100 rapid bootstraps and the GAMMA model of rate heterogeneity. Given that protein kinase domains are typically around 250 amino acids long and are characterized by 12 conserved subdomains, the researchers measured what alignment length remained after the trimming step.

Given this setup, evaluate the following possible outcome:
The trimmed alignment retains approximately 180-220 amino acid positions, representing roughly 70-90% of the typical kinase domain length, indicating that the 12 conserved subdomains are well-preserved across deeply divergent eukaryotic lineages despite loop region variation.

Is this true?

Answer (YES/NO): NO